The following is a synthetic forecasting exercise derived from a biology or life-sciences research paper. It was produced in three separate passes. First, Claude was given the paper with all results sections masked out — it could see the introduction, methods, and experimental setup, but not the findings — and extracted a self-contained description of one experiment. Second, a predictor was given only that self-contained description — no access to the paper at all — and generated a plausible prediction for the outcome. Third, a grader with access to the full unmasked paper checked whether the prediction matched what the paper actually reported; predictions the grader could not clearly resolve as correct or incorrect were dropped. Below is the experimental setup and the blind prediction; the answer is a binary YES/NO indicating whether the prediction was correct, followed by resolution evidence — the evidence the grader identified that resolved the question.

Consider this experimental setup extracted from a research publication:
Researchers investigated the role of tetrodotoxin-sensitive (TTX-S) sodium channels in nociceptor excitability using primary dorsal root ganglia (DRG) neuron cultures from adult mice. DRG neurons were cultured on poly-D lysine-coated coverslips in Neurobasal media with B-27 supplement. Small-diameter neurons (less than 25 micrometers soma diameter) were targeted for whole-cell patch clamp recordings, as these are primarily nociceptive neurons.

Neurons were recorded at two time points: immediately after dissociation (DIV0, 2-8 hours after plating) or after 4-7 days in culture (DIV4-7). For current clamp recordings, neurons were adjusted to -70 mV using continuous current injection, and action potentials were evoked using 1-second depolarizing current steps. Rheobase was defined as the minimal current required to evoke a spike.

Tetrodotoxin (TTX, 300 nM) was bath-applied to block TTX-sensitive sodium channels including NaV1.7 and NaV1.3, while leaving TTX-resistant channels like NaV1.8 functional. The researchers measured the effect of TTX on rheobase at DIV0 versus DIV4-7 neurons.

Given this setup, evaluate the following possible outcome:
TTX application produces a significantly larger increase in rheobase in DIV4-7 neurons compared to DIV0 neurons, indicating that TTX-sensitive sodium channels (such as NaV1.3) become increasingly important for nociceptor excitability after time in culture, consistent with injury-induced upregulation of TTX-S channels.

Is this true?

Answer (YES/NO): YES